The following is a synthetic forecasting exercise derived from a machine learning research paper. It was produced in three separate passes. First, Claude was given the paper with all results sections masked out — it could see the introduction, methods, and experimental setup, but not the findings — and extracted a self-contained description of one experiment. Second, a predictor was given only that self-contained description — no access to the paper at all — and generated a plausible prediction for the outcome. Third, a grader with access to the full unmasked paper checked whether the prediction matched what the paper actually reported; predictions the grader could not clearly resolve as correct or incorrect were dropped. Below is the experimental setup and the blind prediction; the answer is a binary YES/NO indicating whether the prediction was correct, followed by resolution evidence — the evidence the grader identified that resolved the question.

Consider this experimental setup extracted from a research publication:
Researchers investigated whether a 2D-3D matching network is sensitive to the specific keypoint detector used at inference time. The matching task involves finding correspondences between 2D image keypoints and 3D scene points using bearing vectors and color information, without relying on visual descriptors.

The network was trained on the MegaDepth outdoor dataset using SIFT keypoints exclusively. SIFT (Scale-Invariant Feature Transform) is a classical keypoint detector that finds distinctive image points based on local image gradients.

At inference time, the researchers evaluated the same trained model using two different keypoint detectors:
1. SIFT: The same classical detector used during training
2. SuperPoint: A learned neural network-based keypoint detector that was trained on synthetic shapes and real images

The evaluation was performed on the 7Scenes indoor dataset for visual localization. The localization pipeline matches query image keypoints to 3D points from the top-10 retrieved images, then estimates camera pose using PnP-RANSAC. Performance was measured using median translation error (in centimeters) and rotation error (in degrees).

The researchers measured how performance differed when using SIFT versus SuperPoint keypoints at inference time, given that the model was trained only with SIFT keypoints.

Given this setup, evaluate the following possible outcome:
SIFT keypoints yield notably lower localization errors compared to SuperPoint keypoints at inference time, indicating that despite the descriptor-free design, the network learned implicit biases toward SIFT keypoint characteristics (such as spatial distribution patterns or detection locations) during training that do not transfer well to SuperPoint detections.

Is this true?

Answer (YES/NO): NO